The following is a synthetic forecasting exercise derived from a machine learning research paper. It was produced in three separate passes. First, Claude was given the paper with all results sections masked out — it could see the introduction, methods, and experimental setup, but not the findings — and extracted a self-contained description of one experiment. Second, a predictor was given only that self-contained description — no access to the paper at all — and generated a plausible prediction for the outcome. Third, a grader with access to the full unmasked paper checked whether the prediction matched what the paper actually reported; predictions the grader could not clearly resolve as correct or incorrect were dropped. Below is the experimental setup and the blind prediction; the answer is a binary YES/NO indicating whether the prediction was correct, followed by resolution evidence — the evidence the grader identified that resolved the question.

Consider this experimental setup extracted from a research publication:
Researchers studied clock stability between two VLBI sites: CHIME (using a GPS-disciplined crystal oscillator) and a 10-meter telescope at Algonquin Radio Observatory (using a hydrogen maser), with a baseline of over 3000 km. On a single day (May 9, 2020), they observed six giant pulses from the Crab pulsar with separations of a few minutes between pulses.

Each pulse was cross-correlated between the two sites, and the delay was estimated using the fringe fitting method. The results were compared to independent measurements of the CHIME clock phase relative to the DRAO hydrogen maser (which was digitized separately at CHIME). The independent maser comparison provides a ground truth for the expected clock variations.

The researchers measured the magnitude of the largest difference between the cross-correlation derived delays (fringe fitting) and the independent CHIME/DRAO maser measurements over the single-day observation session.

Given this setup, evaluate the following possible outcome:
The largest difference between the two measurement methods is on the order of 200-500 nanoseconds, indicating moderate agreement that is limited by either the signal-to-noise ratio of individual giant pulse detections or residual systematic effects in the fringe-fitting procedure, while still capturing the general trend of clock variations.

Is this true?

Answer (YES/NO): NO